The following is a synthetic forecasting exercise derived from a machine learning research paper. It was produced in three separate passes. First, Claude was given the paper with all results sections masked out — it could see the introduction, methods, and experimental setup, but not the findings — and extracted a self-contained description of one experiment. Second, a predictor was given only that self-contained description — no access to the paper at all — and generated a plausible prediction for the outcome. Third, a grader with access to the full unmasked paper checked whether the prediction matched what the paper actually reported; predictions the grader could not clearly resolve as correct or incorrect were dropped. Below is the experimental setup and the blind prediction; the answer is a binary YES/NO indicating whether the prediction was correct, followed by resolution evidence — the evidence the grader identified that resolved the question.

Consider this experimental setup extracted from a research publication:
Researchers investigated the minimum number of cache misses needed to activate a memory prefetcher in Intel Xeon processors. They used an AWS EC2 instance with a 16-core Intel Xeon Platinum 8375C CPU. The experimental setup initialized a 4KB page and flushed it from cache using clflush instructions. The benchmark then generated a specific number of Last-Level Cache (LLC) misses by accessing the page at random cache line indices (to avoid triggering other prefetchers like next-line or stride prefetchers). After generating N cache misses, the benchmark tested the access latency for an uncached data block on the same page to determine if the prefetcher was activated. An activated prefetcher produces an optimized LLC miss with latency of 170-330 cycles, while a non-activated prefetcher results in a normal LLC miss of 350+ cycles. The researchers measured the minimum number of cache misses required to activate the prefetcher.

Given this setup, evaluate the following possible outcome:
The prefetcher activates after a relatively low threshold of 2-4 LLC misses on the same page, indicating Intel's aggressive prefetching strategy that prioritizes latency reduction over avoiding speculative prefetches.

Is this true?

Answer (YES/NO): NO